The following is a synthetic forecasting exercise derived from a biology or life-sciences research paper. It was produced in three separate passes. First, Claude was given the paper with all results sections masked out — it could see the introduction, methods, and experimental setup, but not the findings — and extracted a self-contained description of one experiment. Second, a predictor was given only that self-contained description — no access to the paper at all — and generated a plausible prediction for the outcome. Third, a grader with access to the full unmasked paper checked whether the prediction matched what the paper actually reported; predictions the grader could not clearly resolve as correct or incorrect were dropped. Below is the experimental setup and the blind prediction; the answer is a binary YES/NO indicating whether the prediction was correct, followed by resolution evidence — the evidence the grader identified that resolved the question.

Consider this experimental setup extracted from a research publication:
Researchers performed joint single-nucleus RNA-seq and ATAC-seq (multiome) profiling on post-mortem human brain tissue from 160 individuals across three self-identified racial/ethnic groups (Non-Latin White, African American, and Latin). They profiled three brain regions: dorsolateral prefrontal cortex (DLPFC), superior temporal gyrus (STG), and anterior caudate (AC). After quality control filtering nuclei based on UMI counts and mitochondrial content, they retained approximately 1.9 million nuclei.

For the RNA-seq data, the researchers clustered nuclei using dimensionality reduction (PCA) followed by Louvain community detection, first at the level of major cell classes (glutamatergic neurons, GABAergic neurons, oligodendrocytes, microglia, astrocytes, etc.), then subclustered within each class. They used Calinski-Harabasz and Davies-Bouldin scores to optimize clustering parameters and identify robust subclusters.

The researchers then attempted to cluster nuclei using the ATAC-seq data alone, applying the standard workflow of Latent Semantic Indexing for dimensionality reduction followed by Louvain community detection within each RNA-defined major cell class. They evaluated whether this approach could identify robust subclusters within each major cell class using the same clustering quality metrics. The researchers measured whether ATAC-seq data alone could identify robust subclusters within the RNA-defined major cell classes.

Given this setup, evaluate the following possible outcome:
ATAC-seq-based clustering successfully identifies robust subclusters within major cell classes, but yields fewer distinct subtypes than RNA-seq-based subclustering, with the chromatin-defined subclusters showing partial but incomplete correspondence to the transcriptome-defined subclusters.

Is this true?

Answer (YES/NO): NO